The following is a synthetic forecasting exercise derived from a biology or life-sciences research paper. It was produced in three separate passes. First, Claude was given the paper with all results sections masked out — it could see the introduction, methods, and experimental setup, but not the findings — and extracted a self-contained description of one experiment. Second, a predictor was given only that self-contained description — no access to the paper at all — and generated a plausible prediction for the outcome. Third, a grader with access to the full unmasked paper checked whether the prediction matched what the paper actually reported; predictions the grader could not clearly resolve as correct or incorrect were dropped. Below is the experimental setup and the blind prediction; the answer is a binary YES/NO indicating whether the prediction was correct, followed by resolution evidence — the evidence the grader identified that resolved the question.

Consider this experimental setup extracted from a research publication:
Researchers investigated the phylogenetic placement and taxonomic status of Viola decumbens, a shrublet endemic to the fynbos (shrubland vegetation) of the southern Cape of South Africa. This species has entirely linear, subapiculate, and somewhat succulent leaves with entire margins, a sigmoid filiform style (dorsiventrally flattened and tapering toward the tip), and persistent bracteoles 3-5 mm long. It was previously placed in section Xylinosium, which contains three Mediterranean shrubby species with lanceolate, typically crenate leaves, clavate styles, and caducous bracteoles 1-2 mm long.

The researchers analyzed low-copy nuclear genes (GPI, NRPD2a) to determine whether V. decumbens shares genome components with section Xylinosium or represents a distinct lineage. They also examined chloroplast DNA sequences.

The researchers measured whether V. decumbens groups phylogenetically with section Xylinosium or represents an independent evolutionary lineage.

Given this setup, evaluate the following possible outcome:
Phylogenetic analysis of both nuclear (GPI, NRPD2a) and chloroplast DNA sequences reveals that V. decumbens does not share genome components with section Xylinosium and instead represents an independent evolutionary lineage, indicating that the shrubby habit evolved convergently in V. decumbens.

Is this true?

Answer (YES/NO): YES